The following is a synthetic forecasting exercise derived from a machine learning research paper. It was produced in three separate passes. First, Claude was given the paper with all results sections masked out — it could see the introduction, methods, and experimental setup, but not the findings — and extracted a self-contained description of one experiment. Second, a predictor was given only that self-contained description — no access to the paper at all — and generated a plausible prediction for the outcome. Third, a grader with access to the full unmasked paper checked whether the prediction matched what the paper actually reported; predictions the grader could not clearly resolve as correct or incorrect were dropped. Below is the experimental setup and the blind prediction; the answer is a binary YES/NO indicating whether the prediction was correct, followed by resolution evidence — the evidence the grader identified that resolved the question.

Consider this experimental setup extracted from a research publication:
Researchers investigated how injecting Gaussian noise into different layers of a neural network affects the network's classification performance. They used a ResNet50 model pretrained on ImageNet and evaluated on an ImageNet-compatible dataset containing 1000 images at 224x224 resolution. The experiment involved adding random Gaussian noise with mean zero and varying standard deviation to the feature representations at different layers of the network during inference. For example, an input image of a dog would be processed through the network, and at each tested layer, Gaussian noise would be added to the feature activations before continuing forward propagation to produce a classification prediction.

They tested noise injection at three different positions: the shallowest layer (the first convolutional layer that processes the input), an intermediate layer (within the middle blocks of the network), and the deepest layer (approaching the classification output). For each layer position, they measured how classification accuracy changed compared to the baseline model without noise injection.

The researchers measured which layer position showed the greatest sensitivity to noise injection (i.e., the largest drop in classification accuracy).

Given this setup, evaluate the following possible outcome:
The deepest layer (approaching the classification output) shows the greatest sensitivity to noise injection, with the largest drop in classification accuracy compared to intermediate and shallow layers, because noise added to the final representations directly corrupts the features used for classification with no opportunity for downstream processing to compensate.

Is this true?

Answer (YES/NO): NO